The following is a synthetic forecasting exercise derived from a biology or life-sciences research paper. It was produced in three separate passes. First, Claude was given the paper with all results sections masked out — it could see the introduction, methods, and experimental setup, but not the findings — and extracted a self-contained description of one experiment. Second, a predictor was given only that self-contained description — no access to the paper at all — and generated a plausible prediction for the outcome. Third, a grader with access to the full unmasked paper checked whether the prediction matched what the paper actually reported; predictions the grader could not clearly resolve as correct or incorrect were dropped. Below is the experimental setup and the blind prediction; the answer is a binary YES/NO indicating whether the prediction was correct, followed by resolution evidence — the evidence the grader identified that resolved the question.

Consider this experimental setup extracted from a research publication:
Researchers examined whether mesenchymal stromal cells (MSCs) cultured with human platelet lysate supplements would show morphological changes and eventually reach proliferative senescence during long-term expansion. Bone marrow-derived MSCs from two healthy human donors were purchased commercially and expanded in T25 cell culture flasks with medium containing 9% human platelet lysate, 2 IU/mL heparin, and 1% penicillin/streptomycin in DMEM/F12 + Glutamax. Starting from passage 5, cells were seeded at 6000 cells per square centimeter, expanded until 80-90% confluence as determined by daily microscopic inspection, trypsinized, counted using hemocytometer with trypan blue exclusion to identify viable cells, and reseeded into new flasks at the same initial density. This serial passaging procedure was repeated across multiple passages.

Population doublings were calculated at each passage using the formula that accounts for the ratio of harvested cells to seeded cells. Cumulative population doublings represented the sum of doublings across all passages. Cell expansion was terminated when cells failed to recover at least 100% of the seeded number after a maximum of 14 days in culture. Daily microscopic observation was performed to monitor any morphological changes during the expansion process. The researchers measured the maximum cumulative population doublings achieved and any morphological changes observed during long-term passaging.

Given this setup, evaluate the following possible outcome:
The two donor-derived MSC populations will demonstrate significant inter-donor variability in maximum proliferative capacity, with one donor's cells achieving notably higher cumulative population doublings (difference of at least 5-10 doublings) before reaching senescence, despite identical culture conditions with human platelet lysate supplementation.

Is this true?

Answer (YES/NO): YES